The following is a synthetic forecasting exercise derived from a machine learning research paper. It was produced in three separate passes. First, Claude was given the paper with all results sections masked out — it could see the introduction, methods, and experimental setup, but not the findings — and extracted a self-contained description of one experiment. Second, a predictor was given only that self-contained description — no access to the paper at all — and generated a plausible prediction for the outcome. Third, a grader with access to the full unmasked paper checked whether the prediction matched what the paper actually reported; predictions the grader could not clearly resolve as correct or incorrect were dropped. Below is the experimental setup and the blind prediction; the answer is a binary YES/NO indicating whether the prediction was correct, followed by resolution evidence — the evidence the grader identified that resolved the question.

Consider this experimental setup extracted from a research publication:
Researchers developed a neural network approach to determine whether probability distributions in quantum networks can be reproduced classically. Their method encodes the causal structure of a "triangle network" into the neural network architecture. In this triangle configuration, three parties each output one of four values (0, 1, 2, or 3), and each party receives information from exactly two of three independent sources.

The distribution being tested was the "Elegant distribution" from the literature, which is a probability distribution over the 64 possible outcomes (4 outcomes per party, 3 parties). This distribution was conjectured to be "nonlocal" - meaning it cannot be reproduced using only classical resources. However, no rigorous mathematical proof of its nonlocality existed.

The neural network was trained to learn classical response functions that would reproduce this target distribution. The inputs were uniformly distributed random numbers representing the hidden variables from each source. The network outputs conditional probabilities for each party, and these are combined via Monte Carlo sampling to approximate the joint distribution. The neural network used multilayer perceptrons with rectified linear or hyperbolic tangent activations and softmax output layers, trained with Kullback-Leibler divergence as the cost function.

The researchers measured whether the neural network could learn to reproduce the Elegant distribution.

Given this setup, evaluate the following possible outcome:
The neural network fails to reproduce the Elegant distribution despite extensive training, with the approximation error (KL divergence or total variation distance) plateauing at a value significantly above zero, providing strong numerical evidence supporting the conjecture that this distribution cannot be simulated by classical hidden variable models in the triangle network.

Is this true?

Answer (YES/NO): YES